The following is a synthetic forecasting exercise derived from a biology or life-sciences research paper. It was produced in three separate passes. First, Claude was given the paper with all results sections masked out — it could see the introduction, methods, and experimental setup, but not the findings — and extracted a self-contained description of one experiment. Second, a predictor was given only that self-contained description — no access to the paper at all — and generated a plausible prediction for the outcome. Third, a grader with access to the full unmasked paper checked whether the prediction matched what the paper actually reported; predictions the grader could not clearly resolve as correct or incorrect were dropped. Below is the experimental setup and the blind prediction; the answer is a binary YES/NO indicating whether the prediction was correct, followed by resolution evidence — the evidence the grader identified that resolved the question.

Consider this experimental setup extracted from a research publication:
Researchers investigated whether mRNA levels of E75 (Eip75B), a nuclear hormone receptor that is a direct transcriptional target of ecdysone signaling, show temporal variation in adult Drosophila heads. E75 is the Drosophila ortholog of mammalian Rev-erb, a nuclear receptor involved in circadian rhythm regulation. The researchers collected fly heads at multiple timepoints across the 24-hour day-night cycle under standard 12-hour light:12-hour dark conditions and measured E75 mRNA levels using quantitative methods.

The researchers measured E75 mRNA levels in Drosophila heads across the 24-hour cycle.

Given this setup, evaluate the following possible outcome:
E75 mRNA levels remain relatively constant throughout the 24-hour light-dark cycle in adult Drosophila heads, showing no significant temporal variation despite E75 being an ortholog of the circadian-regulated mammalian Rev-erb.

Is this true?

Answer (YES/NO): NO